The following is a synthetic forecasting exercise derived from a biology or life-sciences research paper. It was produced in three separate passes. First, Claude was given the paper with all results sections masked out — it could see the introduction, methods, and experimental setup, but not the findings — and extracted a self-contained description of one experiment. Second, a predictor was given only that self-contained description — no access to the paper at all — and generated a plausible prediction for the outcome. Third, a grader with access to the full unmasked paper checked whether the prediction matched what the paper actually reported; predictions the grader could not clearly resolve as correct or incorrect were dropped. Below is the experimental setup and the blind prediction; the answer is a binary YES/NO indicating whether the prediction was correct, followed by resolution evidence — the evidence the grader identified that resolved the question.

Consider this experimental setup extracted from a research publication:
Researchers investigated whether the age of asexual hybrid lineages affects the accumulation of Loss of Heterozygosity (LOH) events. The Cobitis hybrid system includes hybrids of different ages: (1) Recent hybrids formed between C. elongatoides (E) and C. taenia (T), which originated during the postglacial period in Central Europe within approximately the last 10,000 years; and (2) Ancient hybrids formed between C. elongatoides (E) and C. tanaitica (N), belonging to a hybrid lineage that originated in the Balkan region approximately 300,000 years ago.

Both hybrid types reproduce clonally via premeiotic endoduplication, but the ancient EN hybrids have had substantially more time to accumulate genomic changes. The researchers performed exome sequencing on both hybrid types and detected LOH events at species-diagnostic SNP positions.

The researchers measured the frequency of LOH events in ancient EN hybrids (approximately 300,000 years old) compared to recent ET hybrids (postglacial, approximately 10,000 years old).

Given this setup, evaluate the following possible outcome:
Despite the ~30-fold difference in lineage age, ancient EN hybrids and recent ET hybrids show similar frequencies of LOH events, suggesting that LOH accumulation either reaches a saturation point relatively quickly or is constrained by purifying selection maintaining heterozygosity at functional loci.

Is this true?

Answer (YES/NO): NO